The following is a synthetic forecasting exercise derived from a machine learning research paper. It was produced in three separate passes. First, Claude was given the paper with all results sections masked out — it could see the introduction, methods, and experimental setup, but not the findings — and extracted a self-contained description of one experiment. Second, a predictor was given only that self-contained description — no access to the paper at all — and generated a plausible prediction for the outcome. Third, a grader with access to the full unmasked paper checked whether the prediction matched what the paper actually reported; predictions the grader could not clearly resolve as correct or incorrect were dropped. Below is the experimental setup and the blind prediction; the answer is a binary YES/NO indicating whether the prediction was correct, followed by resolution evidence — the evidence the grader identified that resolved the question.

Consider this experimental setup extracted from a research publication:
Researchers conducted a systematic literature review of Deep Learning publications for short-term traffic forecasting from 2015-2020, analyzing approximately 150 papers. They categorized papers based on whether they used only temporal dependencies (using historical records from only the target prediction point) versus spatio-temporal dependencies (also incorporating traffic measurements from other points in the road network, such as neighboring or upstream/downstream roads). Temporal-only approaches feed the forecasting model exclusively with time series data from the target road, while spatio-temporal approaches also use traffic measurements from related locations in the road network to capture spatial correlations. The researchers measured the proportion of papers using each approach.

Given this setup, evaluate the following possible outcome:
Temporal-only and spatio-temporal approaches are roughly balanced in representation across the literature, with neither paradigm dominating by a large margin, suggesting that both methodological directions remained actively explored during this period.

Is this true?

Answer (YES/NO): NO